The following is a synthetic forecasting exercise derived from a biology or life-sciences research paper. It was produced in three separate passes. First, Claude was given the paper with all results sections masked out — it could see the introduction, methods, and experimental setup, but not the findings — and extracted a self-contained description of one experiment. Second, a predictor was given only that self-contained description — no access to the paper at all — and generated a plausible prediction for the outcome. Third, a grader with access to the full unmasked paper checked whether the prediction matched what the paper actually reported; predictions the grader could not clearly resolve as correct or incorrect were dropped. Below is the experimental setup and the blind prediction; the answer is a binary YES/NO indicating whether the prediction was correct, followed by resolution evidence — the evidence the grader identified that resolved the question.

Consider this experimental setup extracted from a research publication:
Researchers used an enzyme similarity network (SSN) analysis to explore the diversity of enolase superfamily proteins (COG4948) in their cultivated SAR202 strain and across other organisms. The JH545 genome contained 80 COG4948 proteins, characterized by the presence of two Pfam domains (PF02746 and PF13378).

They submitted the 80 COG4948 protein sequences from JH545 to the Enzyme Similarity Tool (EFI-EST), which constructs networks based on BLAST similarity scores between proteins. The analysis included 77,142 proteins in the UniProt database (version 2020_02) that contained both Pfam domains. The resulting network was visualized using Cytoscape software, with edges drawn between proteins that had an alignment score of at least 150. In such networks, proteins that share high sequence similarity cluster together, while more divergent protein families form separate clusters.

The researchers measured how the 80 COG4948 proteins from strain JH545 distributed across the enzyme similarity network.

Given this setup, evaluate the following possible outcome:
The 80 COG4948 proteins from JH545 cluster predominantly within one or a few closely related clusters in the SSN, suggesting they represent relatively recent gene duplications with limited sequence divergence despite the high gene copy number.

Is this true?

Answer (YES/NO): NO